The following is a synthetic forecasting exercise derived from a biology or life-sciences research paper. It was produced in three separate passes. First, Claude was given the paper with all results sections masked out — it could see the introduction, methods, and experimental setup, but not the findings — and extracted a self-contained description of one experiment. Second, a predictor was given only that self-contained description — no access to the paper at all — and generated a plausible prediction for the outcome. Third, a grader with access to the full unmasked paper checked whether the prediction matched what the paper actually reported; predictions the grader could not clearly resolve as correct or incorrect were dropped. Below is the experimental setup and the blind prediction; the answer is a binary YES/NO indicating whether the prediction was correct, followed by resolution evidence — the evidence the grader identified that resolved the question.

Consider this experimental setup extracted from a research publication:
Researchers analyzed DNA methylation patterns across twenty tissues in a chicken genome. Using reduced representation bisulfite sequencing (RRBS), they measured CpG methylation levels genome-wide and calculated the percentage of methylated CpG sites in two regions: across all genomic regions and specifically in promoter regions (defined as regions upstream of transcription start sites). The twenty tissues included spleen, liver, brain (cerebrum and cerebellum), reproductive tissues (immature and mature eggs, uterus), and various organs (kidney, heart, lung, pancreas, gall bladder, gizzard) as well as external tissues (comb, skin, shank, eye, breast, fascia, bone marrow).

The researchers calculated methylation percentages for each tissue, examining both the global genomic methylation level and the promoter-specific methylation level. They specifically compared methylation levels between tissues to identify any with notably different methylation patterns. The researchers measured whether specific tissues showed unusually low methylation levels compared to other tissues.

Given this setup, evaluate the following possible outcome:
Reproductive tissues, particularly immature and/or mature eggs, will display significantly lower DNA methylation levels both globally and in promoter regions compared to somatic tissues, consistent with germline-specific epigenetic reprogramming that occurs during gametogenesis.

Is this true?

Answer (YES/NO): NO